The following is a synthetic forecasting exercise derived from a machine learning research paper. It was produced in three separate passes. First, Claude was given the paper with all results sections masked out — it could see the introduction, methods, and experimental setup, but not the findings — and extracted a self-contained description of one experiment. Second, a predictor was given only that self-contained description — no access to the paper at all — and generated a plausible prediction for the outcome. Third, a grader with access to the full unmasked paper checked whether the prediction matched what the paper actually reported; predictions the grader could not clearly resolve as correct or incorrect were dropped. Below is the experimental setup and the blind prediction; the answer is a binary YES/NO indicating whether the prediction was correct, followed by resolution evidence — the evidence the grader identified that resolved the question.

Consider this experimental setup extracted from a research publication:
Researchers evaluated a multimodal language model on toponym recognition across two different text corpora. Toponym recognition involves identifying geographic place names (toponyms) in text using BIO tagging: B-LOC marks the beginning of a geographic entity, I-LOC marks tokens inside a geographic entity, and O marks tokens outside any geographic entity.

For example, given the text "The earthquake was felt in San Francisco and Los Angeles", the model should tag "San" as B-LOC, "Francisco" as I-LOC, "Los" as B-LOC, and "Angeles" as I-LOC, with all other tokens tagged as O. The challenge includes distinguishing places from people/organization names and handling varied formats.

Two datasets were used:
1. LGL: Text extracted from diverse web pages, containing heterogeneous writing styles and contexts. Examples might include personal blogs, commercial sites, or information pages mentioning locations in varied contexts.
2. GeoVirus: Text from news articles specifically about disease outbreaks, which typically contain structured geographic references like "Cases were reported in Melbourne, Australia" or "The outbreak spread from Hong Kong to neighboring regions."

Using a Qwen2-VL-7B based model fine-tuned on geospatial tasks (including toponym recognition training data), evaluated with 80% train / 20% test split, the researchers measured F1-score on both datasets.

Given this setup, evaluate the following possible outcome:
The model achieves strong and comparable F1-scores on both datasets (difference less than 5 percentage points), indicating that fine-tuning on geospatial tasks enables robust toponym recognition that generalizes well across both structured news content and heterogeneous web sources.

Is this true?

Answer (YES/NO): NO